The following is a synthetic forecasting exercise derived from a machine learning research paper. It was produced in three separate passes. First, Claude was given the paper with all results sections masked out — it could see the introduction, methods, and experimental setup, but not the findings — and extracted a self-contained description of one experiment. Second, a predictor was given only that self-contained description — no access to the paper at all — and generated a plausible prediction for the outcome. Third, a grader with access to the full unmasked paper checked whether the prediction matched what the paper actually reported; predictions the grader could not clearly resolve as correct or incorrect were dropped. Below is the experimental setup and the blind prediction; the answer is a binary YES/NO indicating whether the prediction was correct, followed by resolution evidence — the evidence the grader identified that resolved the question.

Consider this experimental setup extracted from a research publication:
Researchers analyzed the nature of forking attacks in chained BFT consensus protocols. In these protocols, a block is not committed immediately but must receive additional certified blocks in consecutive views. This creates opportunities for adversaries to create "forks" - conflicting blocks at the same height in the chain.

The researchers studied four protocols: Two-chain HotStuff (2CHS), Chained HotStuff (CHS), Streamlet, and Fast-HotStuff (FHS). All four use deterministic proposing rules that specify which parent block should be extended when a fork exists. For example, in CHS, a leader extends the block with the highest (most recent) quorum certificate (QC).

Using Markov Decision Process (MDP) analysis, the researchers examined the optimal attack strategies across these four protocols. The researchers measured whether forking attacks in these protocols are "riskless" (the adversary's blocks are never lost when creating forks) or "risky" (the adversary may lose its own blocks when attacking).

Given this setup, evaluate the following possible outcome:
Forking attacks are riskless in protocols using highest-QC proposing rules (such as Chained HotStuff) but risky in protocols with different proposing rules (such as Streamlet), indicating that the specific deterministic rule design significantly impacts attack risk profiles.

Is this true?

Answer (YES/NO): NO